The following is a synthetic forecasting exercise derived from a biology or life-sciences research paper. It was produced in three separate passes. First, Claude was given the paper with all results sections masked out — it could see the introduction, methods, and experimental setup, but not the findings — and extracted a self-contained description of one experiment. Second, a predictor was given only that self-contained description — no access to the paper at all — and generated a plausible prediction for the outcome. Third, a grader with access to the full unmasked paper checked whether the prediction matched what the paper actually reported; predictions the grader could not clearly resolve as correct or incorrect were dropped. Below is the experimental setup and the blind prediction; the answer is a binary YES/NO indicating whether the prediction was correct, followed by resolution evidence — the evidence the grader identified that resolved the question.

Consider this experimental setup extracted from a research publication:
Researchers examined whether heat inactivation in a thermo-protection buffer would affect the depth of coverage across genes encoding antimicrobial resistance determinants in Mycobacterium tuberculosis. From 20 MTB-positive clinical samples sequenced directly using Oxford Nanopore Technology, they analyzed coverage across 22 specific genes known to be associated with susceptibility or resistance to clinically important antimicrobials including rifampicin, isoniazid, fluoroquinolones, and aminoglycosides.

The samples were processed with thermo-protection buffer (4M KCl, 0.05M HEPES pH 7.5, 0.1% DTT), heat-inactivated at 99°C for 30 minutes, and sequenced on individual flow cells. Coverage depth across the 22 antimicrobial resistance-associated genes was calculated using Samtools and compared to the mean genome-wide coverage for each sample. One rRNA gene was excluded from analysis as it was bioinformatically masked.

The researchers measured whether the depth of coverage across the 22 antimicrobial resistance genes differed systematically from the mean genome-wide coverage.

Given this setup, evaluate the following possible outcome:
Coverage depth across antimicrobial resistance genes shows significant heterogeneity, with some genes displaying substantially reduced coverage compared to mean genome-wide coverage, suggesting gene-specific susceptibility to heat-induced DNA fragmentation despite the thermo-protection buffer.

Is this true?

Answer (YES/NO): NO